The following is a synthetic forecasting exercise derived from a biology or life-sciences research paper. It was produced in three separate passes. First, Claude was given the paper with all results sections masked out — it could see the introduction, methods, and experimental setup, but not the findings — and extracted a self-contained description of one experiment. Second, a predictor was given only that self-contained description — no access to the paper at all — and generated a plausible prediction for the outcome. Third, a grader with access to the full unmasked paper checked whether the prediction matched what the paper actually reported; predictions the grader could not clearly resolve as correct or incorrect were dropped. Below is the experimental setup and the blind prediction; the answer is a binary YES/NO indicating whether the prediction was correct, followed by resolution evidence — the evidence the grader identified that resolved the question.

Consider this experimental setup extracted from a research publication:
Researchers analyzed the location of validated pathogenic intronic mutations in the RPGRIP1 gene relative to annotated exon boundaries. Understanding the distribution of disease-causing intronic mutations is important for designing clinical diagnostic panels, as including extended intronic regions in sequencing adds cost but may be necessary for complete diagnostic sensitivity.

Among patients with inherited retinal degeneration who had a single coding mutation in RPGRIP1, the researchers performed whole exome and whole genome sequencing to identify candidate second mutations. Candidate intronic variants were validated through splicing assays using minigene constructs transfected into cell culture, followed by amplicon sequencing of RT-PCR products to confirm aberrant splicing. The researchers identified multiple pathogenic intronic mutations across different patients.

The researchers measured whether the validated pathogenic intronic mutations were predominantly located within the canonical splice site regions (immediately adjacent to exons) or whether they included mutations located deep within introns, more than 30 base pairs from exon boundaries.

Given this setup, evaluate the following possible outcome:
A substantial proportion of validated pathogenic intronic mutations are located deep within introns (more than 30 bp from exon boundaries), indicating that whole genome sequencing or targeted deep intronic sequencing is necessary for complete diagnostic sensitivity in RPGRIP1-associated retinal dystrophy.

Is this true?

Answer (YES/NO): NO